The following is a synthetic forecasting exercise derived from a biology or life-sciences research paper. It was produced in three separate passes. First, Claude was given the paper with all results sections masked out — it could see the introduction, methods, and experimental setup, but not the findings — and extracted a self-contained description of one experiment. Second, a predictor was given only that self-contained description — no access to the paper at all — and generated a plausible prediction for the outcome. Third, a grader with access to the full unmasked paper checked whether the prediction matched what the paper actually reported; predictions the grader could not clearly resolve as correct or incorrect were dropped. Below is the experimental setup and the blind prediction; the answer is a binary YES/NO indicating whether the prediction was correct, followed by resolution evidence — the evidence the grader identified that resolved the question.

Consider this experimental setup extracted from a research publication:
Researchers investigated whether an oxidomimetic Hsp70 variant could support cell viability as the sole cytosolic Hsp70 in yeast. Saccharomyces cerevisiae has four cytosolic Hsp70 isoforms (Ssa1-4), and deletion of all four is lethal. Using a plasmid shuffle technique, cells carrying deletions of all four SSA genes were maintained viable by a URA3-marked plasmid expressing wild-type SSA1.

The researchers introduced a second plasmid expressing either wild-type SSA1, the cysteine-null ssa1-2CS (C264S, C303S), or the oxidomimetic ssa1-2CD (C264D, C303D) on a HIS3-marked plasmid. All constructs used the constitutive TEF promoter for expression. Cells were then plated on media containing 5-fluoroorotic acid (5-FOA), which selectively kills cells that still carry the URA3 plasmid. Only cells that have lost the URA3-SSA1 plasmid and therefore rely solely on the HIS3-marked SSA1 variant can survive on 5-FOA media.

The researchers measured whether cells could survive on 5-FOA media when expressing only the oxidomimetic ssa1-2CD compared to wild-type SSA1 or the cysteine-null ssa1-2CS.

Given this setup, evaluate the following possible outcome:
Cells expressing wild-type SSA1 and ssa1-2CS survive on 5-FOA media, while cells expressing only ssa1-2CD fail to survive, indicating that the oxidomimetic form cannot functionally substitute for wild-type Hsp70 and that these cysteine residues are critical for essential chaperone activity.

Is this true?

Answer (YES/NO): NO